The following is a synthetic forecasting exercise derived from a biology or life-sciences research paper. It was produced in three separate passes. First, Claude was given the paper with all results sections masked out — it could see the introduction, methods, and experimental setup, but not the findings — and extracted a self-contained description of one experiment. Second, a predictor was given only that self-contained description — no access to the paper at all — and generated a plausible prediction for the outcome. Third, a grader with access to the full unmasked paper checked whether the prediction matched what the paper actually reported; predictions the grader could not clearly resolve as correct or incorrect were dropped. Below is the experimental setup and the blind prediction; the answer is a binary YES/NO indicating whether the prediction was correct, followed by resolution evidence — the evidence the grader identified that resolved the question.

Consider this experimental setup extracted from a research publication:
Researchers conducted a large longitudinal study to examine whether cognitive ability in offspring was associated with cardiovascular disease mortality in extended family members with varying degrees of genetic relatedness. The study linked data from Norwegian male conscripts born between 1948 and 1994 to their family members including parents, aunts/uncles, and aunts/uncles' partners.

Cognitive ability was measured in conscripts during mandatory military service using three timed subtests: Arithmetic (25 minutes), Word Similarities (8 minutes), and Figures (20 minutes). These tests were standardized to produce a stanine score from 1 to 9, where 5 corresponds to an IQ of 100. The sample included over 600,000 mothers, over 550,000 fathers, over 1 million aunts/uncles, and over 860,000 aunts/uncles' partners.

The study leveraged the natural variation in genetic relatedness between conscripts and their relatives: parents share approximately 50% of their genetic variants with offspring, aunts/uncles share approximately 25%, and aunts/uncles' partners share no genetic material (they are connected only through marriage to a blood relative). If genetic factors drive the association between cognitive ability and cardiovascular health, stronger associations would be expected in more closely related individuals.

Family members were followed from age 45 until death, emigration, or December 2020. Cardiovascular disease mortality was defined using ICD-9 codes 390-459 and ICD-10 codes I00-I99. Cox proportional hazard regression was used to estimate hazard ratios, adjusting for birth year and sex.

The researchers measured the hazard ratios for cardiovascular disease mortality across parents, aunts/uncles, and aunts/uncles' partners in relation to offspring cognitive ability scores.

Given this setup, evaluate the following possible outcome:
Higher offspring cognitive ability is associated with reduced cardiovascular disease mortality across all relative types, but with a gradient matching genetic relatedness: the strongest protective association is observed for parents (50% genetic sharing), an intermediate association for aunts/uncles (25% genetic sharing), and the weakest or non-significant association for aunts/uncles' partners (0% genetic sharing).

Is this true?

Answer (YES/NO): NO